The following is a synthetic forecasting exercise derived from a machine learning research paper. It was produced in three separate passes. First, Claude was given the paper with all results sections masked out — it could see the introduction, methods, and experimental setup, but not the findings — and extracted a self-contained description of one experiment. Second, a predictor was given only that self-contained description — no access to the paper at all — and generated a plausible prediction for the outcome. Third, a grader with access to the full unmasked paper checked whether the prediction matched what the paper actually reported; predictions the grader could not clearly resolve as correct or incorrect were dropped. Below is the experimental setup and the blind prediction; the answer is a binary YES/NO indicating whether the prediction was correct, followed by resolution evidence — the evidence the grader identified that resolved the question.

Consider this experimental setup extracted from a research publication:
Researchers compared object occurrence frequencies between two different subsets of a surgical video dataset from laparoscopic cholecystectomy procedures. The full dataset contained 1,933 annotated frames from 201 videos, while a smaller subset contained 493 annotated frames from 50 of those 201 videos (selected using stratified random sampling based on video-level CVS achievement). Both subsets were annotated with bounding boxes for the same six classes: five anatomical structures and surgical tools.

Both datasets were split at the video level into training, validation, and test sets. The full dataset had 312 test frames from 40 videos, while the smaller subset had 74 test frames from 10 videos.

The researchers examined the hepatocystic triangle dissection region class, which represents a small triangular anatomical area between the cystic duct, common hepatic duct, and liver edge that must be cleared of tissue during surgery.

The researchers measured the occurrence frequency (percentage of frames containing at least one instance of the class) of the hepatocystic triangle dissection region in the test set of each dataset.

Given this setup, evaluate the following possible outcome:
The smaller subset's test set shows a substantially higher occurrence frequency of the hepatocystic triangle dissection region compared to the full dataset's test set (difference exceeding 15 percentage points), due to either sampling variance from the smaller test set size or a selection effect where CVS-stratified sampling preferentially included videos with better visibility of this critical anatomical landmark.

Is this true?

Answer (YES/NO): NO